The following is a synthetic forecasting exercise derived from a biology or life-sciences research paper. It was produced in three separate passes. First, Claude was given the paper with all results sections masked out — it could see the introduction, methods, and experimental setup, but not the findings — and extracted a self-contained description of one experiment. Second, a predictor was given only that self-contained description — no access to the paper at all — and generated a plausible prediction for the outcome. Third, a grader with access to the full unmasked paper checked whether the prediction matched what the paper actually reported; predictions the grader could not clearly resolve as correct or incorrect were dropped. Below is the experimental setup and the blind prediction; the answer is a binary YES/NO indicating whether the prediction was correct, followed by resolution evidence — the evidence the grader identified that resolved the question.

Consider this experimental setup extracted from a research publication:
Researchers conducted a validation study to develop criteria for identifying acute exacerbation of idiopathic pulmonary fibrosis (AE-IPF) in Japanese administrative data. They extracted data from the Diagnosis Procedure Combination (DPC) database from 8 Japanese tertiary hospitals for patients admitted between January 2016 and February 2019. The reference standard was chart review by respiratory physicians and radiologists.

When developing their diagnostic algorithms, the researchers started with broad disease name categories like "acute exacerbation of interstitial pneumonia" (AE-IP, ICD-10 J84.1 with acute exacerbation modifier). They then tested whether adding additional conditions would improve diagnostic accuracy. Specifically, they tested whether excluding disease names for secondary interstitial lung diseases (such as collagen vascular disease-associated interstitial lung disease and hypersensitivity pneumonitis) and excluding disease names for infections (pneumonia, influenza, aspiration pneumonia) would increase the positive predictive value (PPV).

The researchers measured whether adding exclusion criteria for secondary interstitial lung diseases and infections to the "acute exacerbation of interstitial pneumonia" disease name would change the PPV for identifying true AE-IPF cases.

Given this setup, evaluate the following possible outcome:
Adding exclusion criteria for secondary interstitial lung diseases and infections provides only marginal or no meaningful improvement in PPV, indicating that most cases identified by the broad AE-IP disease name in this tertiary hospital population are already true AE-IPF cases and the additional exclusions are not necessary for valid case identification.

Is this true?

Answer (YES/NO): NO